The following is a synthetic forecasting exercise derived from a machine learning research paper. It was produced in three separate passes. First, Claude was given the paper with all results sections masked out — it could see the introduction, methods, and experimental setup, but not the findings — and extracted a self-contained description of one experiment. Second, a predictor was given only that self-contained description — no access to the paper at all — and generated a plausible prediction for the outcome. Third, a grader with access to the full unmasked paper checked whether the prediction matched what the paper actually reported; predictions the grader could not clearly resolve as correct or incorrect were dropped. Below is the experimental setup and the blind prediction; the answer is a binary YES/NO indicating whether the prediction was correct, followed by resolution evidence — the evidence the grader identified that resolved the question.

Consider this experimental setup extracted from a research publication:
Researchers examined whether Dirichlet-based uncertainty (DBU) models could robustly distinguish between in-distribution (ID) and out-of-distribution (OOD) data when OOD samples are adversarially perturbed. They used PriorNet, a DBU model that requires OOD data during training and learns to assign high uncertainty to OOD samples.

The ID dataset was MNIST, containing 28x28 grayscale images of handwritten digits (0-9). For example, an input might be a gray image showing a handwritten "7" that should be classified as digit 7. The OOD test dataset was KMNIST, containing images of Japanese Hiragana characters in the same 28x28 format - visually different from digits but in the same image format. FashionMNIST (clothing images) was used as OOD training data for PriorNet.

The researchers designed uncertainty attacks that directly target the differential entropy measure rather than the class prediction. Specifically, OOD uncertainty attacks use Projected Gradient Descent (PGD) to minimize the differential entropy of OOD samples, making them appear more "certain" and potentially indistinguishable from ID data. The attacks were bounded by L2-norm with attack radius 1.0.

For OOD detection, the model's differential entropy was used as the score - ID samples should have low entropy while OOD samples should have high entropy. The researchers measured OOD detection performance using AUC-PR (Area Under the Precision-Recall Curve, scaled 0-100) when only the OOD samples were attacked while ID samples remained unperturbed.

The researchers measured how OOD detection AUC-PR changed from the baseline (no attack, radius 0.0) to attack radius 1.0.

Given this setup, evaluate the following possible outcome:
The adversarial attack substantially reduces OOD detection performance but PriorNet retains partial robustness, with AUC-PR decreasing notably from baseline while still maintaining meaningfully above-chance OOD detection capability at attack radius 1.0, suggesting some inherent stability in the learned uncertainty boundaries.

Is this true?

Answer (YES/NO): NO